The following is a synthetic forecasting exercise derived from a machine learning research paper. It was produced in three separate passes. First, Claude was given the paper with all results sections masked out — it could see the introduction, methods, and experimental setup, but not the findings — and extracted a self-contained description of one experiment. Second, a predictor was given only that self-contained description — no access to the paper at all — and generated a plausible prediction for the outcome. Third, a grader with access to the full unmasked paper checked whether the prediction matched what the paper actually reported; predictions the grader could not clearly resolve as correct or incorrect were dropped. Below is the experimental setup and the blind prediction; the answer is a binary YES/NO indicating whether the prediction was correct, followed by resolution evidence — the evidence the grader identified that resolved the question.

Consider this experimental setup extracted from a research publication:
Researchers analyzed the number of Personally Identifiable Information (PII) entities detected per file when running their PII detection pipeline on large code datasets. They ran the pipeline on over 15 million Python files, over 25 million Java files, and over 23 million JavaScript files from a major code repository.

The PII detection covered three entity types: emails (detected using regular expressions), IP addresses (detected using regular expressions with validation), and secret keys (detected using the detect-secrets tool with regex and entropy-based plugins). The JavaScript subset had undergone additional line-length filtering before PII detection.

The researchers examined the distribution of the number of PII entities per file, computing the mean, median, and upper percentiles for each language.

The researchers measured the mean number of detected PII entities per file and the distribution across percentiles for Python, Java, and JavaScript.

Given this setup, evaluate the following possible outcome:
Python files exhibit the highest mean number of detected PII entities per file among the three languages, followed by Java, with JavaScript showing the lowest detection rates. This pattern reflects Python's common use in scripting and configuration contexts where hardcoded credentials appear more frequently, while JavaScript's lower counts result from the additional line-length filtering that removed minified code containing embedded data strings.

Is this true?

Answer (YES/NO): NO